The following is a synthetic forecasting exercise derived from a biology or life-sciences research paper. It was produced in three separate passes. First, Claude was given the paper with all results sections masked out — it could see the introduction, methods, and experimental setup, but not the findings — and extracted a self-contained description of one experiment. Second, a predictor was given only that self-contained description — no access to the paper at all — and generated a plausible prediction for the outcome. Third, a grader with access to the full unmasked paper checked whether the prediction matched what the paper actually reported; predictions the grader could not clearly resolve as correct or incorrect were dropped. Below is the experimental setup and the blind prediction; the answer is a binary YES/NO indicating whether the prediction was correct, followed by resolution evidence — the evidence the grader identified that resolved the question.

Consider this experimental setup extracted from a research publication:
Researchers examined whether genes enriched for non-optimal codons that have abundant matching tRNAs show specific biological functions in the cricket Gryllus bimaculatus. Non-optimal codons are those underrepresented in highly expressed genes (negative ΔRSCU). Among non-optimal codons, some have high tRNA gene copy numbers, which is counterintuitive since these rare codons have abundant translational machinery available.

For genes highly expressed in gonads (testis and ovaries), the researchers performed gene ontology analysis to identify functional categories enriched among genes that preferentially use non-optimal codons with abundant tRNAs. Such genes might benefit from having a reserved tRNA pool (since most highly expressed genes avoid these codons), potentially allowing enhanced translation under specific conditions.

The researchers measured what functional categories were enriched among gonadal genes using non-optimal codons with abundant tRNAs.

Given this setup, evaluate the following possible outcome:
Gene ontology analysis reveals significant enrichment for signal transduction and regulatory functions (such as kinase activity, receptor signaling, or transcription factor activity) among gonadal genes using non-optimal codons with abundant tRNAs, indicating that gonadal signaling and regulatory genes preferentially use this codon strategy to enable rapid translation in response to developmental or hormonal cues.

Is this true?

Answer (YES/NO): NO